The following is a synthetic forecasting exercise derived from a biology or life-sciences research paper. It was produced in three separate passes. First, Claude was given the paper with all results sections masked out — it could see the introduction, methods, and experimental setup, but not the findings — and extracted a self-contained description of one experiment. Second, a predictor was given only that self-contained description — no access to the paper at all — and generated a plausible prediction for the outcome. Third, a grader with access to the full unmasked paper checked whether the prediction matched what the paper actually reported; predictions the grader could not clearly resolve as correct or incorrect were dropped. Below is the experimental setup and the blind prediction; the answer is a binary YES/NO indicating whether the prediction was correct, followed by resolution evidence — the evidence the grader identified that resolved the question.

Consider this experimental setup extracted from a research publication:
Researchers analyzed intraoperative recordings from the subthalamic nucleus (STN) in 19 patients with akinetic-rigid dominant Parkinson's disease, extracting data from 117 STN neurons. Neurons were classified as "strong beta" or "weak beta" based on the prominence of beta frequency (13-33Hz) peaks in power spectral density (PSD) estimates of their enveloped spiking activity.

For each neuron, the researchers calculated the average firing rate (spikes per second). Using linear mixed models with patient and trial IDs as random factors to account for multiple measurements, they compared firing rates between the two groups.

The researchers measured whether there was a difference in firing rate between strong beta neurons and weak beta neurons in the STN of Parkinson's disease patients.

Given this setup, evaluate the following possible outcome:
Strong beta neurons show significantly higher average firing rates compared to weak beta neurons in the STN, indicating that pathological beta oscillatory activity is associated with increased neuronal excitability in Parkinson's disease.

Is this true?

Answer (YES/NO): YES